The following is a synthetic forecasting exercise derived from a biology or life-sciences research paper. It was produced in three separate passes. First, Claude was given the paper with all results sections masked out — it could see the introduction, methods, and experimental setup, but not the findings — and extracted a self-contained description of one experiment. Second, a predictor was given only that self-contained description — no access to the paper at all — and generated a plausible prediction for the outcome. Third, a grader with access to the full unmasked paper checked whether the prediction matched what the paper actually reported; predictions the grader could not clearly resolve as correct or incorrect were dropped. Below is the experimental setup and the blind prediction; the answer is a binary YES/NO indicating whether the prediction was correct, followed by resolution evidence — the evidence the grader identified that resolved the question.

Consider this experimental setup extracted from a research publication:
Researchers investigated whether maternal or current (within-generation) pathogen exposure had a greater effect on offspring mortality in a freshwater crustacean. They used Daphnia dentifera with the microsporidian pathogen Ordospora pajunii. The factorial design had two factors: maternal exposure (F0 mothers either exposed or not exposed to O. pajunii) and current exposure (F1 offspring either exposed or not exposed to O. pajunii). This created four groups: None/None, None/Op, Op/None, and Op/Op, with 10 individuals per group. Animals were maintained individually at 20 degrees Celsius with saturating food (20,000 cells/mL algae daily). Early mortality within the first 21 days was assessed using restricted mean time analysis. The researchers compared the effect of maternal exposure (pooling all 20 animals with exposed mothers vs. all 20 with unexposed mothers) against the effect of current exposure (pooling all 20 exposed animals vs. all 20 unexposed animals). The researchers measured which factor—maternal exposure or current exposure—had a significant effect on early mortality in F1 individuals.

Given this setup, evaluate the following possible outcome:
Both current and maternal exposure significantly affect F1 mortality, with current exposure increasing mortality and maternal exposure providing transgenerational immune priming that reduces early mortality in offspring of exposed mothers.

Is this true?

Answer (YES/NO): NO